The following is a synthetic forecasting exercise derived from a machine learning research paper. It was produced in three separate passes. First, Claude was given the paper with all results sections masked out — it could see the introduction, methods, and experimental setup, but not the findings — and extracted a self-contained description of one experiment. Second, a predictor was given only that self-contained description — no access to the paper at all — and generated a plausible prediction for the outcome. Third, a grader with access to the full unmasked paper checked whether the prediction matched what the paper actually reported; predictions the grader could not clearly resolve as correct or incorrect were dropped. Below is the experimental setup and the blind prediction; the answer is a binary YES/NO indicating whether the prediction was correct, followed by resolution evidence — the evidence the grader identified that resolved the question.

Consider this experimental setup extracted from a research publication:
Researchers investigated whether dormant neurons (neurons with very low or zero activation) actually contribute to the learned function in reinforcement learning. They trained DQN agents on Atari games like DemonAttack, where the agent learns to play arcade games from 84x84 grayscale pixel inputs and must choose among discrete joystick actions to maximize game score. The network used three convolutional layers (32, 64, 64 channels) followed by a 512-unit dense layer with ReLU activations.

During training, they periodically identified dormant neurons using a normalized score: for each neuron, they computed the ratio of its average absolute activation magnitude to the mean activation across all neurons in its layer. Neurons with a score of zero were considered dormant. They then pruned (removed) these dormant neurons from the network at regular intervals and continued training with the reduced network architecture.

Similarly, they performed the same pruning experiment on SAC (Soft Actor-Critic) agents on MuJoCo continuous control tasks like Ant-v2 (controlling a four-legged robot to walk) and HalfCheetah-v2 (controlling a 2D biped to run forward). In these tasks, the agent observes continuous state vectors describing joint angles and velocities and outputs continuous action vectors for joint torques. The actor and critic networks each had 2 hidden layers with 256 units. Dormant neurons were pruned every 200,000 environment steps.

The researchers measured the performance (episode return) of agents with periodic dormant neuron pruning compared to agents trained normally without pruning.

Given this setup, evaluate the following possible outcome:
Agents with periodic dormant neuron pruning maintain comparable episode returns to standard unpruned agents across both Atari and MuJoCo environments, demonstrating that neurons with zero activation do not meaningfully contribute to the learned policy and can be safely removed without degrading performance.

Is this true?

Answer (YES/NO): YES